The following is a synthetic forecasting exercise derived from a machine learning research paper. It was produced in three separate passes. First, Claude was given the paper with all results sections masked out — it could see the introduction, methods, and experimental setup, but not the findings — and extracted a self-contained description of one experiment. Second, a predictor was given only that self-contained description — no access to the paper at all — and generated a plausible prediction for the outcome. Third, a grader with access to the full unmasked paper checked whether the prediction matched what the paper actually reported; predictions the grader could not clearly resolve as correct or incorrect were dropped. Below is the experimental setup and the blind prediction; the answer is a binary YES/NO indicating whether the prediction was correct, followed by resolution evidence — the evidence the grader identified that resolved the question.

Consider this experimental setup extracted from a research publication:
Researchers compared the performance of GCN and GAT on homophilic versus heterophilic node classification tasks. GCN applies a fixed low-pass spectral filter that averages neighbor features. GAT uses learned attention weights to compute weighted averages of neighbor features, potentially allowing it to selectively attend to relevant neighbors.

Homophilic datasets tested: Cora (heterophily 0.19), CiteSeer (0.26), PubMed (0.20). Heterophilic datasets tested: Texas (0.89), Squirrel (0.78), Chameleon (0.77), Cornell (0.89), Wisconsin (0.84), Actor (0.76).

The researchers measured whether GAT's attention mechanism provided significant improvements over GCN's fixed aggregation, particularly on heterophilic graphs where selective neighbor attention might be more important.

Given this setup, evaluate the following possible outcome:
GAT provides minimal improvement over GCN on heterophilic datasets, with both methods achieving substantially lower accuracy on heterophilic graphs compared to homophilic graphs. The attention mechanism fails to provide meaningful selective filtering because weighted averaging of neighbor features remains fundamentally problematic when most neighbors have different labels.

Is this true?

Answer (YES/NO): YES